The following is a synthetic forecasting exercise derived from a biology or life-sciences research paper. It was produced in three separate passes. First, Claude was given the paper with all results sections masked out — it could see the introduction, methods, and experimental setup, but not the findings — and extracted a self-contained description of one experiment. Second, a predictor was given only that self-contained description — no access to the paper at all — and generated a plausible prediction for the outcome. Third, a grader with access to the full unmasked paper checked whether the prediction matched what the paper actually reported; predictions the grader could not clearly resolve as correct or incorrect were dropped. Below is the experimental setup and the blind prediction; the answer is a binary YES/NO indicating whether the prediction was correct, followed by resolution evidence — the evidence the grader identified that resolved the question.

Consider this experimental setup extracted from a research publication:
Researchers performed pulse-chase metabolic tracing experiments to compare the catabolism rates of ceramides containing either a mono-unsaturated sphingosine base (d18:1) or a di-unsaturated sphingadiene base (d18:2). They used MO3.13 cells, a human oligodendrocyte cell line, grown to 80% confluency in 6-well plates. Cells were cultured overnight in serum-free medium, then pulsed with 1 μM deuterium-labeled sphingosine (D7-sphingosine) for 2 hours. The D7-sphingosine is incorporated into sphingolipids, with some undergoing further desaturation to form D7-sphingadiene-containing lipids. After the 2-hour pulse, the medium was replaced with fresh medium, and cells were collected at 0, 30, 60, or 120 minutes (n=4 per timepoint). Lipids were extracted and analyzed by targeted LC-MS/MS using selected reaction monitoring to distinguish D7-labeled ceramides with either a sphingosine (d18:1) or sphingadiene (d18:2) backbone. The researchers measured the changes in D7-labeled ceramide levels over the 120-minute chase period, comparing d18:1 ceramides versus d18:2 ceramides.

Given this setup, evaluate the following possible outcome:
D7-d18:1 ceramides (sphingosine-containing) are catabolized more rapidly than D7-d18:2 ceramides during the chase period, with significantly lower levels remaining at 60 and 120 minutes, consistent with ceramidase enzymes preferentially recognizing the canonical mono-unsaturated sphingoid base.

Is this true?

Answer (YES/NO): YES